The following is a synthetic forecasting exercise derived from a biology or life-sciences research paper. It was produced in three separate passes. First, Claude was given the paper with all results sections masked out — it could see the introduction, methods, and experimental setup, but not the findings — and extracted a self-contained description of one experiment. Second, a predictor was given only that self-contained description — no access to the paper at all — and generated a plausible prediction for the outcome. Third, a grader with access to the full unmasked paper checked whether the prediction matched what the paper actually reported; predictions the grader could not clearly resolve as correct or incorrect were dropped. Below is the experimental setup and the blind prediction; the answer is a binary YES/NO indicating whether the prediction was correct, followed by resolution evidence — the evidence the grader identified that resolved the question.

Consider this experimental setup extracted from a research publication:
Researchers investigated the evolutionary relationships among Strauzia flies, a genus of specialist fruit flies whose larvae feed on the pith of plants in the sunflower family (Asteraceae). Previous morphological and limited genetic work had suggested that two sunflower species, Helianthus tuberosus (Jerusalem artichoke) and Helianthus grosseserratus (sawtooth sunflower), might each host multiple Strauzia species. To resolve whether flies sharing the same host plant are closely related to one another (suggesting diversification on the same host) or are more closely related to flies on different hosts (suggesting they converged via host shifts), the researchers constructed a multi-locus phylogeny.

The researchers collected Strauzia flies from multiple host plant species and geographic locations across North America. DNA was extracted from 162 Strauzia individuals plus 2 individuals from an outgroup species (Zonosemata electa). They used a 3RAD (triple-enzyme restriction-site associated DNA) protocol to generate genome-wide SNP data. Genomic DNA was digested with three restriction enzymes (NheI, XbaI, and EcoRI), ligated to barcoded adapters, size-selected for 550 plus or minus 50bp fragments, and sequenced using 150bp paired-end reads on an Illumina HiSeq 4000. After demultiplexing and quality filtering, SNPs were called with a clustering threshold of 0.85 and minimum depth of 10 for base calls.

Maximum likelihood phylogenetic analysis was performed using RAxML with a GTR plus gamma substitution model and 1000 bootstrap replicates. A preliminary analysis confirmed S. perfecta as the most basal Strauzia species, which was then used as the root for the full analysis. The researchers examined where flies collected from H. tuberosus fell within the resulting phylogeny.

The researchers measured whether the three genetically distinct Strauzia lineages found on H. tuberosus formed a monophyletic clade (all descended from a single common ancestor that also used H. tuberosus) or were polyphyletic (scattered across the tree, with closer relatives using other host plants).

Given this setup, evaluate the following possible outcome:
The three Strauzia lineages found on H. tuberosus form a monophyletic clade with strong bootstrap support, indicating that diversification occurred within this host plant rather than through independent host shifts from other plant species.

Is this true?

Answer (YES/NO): NO